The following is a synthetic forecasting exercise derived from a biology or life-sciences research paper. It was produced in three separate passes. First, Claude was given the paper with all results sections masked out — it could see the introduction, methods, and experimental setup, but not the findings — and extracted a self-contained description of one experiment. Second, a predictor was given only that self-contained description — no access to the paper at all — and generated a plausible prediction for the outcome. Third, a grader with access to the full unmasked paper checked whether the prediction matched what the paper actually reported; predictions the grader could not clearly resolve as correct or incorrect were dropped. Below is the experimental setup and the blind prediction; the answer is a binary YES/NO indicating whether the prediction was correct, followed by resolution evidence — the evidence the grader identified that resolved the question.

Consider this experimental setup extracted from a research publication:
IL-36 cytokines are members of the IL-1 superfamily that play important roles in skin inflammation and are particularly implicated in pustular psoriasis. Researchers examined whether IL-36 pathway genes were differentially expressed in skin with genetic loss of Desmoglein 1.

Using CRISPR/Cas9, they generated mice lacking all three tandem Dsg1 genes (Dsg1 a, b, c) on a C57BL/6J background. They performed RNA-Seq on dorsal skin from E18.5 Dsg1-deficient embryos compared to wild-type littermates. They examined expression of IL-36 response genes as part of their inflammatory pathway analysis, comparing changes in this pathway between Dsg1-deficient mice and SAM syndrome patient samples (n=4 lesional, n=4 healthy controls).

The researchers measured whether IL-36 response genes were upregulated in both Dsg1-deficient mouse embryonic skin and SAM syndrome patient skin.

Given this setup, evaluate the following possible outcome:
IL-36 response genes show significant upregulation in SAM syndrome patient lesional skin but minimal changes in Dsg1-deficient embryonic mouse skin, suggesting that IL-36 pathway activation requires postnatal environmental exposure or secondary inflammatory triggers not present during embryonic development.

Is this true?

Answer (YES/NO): NO